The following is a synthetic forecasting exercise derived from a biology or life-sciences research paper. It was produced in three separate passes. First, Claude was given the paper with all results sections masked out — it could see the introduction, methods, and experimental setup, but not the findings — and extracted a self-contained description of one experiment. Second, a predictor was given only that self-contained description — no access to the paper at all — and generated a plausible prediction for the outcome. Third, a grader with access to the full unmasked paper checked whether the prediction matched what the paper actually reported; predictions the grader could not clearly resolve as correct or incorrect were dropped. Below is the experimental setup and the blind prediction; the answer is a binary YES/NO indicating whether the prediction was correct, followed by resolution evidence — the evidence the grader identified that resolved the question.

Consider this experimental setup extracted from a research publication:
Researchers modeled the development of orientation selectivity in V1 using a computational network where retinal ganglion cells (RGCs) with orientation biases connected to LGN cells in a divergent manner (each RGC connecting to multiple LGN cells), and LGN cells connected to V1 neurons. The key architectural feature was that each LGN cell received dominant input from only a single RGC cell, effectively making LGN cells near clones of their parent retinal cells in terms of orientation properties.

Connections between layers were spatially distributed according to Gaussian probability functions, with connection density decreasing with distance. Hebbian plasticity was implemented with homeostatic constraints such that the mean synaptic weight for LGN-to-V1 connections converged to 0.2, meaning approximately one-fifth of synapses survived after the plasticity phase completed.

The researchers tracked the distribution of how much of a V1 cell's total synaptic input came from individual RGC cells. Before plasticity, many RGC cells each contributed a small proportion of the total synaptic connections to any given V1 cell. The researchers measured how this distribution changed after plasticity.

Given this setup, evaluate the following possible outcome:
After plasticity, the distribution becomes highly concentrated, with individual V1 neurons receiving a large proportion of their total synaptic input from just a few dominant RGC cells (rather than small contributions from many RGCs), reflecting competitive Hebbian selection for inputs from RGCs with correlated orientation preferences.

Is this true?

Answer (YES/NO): YES